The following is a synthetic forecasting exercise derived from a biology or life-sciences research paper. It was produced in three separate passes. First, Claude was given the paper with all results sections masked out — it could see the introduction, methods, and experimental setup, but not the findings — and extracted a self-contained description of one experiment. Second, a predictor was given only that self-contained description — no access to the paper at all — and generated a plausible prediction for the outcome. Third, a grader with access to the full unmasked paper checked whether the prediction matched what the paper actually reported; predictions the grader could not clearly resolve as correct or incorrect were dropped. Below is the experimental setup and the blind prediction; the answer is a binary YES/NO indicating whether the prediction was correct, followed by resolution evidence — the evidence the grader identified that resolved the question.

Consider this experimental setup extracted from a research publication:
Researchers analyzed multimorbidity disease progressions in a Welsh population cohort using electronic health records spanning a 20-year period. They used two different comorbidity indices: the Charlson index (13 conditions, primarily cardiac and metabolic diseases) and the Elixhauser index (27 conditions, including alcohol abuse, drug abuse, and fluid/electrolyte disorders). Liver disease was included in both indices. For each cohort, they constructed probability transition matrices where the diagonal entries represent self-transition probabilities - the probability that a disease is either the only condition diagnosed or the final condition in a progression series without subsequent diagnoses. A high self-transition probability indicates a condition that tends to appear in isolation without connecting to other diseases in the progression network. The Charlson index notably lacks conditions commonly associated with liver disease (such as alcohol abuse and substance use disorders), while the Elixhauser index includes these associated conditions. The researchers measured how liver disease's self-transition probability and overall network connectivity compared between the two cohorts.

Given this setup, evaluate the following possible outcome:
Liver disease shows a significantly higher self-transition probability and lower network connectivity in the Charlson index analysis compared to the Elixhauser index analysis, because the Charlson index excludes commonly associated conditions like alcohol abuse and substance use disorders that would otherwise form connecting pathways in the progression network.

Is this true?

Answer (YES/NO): YES